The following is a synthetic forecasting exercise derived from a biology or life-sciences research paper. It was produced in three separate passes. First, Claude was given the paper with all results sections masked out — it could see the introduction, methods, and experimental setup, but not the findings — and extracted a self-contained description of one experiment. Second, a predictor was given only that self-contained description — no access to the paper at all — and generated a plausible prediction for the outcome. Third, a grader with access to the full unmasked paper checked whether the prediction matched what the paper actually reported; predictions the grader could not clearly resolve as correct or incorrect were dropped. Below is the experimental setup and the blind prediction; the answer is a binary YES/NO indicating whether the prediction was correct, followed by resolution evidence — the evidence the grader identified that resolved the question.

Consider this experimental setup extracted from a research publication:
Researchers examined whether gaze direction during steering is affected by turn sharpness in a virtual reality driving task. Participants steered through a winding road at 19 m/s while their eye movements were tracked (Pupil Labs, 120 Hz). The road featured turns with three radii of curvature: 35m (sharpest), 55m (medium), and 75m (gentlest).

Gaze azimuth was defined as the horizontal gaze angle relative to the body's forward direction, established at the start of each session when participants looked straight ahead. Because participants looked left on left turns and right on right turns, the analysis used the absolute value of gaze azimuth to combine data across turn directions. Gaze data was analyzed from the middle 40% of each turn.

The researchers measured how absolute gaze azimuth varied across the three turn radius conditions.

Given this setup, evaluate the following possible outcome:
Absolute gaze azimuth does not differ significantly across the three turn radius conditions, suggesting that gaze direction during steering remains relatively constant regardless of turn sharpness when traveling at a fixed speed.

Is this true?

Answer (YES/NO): NO